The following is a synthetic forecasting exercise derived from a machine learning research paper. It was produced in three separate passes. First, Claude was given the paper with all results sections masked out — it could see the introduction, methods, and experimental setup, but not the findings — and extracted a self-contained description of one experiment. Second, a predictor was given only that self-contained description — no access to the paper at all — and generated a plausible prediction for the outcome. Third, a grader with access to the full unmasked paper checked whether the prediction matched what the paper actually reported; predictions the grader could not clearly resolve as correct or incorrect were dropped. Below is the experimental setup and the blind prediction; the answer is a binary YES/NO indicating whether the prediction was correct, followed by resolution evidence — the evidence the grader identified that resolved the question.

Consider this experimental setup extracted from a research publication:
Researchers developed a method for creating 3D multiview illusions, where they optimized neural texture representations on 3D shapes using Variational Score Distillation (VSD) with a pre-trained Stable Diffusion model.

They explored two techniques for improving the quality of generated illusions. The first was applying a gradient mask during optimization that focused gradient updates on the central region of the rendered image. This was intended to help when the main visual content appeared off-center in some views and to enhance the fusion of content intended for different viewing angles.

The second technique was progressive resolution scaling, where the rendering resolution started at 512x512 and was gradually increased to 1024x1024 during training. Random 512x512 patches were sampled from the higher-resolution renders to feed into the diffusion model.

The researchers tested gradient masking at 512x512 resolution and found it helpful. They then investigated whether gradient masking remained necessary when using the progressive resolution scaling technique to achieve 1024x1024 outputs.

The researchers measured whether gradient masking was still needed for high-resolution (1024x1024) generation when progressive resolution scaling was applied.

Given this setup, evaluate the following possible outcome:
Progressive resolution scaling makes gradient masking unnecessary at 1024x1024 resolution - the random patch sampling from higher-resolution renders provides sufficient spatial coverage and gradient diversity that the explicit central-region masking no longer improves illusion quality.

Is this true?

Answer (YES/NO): YES